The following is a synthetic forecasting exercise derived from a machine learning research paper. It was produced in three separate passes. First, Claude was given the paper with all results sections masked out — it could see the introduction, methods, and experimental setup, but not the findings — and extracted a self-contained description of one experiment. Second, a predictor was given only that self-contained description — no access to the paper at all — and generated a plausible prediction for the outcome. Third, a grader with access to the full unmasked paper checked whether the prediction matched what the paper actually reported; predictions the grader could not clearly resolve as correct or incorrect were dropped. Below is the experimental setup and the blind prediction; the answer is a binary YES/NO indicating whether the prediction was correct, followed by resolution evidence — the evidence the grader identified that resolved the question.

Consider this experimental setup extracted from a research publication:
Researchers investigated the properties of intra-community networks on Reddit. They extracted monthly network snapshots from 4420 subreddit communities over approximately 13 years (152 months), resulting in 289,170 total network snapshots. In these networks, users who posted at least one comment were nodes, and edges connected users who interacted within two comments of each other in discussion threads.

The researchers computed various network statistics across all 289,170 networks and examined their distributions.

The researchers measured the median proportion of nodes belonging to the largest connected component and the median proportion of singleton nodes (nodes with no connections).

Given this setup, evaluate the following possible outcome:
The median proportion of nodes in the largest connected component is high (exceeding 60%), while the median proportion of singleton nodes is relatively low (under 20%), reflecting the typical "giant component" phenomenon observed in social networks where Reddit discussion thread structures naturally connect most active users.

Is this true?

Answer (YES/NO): YES